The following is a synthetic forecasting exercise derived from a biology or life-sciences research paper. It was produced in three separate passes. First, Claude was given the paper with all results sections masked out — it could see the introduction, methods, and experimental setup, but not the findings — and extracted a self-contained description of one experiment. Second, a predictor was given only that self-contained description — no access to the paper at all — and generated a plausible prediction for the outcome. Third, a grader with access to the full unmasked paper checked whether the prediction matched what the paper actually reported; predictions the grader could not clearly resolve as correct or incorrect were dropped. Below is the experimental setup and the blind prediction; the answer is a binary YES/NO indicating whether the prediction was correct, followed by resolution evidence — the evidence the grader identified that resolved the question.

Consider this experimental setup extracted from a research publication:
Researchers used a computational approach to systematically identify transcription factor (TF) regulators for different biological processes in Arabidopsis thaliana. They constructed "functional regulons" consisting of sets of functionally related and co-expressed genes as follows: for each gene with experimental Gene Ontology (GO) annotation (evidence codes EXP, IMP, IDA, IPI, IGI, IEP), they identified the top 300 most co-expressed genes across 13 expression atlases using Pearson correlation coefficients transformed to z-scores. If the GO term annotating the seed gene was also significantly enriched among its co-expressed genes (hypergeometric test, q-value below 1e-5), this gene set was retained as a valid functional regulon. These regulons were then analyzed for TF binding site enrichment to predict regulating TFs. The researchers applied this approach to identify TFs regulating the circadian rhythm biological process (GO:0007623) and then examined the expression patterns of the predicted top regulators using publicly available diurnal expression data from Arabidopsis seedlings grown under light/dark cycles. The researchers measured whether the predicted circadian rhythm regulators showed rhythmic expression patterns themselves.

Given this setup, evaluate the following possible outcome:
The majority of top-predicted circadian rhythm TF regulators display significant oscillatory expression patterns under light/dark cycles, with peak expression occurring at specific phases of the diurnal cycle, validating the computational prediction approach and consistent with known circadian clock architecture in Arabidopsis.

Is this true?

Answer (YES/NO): YES